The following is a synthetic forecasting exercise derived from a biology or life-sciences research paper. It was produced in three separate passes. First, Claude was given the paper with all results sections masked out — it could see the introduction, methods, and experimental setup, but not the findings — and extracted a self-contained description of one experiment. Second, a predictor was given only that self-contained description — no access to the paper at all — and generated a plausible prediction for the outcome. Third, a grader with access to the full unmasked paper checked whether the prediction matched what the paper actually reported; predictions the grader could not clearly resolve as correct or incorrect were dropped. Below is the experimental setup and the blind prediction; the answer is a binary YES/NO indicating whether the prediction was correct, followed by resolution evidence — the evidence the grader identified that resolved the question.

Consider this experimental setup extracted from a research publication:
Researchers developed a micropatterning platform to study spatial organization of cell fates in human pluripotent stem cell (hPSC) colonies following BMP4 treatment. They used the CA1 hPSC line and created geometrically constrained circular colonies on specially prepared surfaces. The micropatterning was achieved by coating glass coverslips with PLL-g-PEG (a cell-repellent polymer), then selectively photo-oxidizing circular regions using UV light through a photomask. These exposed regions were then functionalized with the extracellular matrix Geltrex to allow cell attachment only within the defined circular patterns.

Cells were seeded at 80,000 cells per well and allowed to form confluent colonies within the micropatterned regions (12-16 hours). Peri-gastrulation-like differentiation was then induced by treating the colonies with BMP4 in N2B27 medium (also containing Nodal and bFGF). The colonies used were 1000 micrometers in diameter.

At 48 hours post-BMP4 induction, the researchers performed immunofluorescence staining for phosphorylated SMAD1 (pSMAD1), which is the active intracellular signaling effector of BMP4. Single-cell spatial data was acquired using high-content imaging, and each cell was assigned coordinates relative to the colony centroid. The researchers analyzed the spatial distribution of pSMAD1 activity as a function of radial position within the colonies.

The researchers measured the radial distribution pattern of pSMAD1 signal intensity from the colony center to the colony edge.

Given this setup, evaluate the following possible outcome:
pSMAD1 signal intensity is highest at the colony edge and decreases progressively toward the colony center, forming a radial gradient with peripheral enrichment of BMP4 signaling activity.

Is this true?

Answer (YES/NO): YES